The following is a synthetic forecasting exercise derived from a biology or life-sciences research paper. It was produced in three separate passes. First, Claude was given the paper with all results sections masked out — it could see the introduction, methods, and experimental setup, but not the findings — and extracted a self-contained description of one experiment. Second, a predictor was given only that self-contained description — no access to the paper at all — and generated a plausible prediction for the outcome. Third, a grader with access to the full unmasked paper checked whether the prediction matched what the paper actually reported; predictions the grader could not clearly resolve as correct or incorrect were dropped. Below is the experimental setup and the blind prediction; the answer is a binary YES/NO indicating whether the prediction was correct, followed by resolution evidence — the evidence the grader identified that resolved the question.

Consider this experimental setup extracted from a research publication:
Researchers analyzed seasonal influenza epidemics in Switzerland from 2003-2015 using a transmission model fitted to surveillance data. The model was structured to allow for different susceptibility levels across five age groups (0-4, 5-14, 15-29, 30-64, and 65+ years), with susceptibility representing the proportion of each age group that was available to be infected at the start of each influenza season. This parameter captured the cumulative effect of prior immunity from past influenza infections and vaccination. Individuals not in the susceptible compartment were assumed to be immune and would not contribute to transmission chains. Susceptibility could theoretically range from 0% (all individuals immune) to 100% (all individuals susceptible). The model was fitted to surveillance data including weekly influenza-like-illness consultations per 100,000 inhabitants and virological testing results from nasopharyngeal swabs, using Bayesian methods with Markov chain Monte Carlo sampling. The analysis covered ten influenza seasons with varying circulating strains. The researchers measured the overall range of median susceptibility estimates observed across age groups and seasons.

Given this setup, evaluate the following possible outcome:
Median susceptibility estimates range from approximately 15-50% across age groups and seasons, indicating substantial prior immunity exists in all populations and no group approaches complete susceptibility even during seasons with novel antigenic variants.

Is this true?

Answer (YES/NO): NO